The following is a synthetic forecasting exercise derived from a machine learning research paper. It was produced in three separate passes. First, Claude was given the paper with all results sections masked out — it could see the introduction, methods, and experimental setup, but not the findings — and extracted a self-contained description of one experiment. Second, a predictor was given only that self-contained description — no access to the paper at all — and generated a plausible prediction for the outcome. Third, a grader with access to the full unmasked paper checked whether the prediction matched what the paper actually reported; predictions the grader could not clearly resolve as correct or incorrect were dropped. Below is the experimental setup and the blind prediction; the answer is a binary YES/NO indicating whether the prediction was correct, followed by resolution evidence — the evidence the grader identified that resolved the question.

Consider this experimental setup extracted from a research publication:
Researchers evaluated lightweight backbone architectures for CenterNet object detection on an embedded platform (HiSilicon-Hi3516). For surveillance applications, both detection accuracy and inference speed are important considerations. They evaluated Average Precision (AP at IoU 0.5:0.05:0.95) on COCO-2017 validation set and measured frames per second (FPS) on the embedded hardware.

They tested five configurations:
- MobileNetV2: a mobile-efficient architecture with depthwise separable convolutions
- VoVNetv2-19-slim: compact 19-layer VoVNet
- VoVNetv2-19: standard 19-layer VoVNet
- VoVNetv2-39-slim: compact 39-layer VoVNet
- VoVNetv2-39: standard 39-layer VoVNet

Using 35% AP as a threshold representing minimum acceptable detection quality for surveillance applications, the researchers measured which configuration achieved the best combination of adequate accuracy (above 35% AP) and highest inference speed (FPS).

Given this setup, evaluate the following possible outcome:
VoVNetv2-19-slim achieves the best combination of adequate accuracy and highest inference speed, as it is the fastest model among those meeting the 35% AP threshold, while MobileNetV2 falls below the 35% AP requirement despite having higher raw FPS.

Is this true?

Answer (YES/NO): NO